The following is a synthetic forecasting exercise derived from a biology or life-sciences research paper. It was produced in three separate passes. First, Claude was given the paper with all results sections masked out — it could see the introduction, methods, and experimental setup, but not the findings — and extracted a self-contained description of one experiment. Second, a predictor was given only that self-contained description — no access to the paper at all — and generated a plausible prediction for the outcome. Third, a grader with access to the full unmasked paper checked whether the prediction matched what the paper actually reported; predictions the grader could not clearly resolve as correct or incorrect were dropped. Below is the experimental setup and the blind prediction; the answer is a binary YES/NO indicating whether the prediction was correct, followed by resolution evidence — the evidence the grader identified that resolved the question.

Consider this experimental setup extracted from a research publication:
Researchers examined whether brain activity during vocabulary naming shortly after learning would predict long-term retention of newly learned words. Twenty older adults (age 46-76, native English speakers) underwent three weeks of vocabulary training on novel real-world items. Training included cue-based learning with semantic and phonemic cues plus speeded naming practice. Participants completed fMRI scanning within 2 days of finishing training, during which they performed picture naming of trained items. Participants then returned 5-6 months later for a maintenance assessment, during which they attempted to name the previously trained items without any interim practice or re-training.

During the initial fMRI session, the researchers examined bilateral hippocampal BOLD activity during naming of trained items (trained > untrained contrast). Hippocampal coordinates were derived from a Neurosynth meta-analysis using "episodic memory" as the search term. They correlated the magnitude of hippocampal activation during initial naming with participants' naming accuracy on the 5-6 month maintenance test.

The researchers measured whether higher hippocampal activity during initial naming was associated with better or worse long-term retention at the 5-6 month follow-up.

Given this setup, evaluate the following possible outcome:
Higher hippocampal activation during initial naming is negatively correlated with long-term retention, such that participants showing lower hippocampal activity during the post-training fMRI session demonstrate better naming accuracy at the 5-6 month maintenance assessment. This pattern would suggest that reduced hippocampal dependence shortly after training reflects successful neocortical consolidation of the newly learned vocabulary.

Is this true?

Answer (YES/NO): YES